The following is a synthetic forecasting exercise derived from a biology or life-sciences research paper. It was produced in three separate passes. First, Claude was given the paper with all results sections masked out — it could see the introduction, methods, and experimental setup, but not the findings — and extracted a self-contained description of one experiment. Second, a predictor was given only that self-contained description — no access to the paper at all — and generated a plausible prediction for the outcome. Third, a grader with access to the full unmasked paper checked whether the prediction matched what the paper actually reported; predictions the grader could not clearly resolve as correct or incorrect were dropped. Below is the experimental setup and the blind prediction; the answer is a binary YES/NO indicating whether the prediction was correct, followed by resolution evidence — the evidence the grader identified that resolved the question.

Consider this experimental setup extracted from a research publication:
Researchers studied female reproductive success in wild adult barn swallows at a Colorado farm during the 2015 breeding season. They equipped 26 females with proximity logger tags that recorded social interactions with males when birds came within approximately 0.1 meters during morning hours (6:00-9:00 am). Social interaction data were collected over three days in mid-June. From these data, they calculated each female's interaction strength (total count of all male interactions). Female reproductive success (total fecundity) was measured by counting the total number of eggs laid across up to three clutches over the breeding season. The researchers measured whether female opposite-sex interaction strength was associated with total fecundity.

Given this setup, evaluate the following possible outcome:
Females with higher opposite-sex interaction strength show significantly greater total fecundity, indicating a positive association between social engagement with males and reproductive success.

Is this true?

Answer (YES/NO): NO